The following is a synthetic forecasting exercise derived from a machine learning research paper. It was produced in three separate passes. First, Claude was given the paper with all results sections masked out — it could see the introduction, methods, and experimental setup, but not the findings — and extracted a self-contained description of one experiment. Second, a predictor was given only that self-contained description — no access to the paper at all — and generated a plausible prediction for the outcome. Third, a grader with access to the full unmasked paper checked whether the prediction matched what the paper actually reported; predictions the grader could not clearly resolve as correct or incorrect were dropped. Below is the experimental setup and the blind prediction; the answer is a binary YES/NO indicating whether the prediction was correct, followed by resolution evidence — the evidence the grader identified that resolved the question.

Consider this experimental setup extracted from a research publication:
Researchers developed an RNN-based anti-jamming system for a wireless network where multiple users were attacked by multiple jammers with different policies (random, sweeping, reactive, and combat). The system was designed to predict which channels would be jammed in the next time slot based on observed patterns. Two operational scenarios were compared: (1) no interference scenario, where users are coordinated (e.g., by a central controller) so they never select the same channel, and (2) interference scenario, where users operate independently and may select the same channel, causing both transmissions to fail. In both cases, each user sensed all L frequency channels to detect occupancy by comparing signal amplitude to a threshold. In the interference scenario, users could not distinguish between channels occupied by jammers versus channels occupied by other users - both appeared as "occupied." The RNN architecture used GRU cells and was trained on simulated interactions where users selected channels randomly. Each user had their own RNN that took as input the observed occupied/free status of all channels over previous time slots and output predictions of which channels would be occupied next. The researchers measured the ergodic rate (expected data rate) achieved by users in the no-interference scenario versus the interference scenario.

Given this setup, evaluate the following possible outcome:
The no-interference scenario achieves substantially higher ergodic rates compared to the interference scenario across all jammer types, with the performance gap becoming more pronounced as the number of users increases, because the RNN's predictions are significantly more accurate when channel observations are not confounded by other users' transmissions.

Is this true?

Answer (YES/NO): NO